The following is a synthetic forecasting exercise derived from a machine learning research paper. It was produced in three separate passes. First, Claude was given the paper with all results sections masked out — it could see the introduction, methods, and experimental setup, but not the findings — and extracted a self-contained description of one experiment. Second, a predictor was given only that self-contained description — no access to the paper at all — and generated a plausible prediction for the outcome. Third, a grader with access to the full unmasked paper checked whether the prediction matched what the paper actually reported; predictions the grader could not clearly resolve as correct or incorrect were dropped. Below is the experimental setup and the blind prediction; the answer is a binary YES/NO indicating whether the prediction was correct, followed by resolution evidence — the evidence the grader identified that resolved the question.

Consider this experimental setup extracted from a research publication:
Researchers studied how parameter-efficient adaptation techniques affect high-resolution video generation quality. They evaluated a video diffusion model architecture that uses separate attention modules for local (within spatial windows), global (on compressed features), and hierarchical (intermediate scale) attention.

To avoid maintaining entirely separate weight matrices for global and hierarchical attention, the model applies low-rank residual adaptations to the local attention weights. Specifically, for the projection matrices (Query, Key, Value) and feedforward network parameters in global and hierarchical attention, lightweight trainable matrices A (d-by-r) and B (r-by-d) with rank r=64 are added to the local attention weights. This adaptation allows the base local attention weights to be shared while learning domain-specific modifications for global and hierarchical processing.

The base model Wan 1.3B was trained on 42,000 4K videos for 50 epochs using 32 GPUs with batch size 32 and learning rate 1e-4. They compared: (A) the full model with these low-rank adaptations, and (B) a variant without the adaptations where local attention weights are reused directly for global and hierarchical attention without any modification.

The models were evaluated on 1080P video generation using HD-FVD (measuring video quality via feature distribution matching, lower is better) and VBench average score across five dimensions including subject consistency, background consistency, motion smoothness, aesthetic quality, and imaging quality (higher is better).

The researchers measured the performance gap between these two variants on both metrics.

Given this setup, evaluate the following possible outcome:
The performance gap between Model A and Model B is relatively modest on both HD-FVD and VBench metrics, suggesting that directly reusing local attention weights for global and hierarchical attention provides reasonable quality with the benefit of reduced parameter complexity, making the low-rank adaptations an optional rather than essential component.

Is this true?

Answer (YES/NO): NO